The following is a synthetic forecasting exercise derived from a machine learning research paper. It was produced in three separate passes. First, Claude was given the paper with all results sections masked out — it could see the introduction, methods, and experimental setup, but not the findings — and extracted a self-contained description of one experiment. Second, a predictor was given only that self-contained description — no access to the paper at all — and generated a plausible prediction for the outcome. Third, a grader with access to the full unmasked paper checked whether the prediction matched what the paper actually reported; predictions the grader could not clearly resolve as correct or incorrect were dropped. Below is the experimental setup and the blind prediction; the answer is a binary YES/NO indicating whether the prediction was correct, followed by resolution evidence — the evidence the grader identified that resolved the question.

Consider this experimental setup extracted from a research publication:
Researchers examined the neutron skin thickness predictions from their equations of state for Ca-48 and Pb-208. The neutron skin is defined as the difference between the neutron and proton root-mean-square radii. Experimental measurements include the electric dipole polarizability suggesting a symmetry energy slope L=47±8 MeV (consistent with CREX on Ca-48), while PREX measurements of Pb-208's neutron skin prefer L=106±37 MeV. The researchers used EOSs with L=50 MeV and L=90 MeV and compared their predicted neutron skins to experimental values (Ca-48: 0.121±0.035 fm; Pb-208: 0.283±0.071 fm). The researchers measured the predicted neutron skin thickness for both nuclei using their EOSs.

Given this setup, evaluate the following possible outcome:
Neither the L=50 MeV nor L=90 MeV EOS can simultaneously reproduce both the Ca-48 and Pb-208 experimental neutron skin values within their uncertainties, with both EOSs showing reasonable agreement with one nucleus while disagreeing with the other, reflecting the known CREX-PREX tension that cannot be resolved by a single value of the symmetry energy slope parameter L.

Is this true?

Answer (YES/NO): NO